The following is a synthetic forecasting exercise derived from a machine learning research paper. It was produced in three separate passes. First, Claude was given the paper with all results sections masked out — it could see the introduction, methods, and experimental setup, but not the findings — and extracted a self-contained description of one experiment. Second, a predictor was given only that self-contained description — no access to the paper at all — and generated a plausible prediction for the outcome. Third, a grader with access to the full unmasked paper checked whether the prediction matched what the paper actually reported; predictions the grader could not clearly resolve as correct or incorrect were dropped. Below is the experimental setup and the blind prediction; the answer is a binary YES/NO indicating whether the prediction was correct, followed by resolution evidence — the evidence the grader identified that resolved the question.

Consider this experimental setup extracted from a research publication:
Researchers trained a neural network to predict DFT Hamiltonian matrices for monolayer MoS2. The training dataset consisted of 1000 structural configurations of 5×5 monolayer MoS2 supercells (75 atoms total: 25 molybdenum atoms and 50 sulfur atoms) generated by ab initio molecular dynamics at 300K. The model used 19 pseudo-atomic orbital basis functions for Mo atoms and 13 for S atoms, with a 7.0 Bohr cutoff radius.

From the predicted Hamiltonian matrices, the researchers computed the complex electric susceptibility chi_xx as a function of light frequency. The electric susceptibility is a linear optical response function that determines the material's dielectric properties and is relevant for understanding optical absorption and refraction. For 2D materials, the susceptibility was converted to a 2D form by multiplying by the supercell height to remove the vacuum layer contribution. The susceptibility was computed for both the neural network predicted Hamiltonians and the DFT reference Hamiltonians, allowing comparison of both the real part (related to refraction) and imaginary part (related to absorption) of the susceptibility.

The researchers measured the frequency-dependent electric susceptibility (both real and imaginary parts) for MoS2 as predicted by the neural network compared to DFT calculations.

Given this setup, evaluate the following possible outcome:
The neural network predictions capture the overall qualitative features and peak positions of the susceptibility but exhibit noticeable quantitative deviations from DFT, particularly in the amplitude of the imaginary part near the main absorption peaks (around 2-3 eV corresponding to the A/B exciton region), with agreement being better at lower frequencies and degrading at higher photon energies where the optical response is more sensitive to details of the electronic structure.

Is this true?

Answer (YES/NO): NO